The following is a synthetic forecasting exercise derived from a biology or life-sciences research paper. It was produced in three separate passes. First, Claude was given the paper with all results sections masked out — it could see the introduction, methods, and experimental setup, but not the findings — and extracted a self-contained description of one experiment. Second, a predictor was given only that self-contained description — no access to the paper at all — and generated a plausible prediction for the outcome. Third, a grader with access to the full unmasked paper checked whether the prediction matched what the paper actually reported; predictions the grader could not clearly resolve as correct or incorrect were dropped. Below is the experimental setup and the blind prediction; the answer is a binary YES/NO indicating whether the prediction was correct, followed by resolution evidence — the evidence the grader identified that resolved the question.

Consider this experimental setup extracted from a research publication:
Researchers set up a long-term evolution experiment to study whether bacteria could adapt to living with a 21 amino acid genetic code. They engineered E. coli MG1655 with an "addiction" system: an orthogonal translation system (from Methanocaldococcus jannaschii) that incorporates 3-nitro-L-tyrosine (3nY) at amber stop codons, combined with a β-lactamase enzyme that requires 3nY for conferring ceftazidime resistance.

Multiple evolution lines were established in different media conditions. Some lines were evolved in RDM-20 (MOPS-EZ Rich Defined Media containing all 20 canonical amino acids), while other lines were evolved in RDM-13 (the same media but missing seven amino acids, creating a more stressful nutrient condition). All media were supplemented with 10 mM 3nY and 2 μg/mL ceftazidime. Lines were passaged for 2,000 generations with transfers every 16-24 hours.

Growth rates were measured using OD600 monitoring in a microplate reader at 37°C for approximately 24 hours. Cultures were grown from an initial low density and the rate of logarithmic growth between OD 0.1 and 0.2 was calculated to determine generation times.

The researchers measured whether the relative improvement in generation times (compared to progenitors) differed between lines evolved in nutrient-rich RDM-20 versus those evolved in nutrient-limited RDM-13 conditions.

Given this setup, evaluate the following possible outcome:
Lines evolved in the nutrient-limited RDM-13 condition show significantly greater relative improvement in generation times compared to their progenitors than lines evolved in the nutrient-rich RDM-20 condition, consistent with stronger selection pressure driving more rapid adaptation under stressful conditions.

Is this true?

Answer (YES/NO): YES